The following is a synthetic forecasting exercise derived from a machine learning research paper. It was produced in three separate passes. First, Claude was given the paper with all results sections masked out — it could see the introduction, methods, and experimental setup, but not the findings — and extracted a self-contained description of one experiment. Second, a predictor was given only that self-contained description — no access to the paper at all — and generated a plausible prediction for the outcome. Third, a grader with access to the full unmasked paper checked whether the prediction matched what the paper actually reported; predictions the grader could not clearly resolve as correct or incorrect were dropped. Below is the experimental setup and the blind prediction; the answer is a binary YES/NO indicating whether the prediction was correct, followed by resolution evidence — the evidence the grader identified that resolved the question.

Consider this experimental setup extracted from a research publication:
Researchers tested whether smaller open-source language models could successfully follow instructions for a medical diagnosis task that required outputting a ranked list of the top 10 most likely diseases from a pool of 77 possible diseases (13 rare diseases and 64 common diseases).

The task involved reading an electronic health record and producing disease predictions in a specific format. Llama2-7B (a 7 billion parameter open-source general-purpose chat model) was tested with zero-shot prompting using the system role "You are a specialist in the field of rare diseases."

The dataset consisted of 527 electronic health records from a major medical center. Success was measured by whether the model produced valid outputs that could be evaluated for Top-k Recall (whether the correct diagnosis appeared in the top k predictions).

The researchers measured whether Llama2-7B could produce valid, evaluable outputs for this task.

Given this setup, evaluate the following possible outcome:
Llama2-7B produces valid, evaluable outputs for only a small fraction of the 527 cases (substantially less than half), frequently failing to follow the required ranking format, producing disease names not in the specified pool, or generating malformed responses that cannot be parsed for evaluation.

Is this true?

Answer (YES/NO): YES